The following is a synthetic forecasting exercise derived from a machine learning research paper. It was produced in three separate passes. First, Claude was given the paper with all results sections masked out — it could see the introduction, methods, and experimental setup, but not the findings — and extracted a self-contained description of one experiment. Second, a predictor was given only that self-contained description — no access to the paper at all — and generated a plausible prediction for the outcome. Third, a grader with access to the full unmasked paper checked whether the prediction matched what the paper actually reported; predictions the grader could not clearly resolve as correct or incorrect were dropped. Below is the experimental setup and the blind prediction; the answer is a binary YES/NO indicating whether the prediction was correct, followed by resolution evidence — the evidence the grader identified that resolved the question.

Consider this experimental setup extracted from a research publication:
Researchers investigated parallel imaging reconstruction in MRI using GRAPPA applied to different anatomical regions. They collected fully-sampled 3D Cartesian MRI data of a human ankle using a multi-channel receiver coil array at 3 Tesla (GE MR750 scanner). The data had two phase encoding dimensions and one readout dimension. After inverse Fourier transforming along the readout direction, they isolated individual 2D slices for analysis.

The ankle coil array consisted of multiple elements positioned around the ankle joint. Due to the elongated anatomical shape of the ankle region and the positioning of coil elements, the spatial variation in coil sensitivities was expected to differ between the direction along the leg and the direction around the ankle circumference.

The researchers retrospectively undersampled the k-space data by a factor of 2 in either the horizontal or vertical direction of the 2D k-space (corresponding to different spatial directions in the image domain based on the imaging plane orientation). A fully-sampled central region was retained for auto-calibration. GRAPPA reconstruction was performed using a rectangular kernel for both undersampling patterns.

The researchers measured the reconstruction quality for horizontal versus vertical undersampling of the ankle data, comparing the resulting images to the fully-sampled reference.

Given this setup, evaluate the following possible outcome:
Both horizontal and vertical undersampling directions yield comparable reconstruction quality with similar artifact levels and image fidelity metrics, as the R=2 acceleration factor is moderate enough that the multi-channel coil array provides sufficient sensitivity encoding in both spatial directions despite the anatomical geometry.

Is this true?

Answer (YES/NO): YES